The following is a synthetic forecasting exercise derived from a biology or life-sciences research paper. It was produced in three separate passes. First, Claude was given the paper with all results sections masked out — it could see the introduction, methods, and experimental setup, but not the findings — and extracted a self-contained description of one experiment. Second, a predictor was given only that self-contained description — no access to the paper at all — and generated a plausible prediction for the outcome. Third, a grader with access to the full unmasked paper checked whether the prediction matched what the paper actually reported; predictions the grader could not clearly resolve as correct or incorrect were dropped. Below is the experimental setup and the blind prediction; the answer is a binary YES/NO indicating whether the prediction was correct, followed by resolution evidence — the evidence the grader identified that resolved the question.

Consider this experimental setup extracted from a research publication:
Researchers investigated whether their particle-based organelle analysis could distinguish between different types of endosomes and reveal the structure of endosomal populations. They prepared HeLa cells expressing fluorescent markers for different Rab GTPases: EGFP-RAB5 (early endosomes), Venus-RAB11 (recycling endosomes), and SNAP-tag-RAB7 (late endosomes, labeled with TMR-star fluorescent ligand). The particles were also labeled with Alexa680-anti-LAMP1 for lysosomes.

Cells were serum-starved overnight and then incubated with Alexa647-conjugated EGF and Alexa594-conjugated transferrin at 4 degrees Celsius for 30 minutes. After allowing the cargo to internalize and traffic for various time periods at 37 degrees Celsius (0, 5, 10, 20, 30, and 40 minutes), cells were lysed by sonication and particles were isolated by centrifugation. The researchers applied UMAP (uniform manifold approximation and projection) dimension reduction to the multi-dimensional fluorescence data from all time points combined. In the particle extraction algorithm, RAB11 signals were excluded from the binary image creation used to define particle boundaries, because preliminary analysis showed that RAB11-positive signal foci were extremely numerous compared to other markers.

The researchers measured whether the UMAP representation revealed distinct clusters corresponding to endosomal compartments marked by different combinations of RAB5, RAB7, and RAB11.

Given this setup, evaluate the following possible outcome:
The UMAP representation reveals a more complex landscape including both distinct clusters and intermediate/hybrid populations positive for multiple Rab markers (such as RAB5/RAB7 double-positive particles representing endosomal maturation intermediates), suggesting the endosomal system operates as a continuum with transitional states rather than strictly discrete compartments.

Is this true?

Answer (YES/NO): YES